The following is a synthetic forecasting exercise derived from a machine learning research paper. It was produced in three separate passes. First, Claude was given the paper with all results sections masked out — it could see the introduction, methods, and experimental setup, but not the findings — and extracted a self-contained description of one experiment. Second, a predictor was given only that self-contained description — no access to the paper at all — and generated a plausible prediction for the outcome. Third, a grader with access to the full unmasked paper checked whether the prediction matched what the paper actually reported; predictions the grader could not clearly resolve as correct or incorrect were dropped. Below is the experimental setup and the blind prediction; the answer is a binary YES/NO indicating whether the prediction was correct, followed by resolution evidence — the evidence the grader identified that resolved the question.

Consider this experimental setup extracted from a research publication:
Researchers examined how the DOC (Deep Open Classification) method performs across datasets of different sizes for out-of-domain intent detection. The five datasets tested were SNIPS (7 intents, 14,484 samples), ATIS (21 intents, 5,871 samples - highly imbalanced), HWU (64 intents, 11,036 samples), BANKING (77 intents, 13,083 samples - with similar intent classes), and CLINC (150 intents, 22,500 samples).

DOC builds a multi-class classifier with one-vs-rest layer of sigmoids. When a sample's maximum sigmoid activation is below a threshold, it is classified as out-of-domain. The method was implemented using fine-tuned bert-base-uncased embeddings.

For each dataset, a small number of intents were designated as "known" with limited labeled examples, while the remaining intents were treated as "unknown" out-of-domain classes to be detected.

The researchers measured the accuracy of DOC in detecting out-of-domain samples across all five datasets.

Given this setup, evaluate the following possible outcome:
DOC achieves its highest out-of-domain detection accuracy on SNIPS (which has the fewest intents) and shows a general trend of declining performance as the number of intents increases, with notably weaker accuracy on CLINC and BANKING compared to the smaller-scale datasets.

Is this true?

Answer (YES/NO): NO